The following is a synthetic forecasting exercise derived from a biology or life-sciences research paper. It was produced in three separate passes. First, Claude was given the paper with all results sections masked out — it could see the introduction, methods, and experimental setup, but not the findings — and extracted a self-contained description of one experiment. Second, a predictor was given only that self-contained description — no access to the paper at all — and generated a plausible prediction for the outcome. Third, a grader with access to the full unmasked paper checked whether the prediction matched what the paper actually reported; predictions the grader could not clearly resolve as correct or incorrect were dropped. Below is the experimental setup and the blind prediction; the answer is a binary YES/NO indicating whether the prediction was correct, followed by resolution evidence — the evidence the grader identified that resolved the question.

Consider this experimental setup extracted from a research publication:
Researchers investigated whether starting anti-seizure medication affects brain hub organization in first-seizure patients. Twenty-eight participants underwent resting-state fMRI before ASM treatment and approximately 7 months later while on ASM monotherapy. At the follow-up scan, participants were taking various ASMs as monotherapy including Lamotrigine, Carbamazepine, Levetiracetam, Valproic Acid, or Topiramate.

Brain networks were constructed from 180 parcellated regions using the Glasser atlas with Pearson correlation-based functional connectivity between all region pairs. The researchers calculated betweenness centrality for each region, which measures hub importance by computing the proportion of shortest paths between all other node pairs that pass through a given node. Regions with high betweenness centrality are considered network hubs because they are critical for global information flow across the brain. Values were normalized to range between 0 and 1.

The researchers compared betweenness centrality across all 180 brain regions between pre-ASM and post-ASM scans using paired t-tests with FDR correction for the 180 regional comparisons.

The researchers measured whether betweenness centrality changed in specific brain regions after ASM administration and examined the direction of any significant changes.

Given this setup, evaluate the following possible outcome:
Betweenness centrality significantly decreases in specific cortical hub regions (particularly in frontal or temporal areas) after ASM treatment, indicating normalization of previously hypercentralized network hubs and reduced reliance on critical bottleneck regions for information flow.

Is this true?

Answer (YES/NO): NO